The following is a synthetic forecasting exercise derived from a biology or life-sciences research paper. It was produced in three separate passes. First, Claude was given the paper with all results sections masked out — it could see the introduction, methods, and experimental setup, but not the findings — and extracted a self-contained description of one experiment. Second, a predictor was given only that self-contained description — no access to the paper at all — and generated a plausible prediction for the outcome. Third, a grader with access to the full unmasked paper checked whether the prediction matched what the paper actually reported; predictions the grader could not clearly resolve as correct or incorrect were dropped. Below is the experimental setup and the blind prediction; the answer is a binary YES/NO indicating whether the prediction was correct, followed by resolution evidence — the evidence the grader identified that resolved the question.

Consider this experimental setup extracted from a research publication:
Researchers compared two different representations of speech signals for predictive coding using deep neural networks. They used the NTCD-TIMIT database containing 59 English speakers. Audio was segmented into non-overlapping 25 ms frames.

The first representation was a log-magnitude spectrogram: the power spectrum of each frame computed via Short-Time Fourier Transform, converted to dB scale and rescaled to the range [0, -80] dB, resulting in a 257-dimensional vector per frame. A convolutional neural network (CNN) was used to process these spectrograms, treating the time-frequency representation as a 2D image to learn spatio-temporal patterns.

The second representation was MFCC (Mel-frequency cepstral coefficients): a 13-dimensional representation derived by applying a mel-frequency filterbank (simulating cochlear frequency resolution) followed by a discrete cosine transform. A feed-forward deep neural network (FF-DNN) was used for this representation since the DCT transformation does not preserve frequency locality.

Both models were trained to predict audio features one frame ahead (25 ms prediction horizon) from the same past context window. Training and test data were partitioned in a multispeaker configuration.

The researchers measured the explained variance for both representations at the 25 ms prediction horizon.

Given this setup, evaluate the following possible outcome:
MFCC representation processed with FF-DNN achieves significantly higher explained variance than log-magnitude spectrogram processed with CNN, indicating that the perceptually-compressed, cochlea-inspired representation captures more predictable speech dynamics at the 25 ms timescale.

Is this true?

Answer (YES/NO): YES